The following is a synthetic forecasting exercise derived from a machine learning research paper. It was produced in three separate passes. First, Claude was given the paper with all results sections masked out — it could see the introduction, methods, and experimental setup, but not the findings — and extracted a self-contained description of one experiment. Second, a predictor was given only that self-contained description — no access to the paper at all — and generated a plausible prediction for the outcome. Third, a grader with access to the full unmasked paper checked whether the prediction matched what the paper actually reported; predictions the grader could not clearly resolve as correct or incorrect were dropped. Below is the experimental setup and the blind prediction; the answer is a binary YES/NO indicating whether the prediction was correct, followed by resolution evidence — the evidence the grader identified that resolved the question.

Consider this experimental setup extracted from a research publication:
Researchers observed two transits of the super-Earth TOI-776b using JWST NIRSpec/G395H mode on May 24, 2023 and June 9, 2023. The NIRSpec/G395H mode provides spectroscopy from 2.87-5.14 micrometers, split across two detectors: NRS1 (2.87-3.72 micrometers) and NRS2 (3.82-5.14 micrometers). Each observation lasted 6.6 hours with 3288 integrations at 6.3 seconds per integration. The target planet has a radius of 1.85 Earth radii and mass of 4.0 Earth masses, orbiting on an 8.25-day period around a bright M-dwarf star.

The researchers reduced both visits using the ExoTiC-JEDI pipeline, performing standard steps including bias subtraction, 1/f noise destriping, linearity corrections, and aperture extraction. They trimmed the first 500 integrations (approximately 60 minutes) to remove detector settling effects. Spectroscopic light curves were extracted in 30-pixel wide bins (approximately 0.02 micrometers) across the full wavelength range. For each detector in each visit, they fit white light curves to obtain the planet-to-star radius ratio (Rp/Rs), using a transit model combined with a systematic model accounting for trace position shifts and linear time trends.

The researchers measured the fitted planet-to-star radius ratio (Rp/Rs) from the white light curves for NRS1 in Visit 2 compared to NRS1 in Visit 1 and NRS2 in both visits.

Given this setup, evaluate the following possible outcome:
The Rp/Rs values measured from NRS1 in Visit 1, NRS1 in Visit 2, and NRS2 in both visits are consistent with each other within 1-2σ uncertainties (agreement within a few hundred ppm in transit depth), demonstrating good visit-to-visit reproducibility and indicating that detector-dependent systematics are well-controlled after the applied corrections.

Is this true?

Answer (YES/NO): NO